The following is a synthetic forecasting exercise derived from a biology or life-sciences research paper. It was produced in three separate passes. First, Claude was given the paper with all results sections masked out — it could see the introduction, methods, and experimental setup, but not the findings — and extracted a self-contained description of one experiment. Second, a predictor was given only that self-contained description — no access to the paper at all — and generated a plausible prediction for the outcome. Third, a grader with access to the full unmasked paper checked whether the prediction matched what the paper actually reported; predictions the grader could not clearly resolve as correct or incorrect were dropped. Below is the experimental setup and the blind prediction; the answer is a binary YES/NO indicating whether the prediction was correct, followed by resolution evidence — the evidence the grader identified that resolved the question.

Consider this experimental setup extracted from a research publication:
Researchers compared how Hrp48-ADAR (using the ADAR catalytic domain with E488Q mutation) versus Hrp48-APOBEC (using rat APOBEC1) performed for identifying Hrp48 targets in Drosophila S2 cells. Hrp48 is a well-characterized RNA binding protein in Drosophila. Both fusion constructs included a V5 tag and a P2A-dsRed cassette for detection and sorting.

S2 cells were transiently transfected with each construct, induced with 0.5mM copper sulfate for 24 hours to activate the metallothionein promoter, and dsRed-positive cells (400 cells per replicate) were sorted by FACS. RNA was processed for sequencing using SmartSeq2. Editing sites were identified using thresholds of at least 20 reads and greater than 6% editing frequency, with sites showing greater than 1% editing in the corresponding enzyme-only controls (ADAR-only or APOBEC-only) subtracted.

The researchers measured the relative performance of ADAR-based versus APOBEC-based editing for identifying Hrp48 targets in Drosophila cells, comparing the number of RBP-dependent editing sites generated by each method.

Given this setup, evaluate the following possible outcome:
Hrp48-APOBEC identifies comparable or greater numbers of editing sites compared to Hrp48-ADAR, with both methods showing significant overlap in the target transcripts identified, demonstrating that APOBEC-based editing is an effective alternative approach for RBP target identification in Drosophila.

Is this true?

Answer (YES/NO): NO